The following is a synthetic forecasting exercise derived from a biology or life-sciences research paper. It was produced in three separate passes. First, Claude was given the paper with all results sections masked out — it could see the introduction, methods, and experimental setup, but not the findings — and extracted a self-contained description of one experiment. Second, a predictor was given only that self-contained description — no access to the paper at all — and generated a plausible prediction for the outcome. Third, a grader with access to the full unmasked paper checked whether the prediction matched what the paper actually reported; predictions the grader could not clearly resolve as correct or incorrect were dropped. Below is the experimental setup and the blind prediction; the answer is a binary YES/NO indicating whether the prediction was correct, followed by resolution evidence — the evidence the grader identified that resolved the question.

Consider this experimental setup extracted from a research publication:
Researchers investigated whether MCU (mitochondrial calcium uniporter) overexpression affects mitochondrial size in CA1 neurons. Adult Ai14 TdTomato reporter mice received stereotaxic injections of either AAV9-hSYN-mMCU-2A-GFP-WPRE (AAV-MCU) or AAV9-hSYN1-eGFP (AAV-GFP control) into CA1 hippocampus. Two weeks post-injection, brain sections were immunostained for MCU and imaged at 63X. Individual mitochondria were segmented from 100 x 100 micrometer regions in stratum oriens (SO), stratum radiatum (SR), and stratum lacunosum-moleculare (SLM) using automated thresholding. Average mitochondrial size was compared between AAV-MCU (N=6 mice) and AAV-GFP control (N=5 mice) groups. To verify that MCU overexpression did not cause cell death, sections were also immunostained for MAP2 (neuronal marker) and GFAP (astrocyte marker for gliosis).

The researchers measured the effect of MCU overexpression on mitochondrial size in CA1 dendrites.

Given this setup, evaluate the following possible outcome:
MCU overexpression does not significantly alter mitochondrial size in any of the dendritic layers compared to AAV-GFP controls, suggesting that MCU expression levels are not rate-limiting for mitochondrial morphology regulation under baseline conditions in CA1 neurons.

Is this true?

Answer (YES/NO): NO